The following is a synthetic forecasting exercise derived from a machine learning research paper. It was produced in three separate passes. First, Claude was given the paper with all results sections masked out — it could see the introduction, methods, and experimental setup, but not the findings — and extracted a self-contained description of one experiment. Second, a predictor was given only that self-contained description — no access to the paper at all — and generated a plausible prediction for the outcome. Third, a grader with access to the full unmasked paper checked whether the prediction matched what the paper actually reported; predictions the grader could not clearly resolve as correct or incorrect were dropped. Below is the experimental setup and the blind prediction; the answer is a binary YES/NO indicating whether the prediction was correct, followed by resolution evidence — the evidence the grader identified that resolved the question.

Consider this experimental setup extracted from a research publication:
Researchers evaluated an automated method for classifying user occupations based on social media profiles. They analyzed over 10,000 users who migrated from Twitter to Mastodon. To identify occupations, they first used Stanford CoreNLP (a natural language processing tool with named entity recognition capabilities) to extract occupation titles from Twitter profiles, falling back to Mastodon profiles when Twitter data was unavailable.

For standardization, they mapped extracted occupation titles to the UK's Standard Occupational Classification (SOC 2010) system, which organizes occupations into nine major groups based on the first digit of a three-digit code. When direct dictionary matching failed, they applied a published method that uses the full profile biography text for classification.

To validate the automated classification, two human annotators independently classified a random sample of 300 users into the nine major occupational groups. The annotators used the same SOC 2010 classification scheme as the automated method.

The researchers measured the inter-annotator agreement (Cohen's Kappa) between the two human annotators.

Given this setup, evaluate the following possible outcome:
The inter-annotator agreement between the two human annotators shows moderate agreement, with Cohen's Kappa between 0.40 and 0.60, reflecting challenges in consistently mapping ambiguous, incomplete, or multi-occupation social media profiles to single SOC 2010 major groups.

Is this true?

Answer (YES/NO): NO